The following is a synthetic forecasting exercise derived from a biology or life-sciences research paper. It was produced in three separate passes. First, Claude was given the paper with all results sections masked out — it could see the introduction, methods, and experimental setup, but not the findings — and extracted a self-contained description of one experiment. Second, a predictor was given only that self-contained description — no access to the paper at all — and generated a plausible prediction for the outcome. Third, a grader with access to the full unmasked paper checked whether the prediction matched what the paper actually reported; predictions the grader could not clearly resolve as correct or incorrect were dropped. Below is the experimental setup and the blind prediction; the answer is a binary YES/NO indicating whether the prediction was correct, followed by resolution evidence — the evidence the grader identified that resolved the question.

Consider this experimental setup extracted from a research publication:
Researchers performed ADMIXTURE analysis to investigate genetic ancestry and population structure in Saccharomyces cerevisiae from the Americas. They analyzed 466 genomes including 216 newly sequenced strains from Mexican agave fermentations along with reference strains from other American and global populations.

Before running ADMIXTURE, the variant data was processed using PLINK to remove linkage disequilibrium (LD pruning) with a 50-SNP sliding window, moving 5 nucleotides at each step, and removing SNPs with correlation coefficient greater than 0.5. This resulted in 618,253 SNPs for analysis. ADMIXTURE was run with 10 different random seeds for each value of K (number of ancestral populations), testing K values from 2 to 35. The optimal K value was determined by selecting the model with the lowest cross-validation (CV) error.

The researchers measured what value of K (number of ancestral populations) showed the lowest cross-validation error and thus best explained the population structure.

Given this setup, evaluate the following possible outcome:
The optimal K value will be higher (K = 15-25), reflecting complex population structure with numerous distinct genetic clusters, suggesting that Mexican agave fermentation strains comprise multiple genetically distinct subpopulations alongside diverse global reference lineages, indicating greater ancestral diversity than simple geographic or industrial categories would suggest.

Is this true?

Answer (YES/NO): YES